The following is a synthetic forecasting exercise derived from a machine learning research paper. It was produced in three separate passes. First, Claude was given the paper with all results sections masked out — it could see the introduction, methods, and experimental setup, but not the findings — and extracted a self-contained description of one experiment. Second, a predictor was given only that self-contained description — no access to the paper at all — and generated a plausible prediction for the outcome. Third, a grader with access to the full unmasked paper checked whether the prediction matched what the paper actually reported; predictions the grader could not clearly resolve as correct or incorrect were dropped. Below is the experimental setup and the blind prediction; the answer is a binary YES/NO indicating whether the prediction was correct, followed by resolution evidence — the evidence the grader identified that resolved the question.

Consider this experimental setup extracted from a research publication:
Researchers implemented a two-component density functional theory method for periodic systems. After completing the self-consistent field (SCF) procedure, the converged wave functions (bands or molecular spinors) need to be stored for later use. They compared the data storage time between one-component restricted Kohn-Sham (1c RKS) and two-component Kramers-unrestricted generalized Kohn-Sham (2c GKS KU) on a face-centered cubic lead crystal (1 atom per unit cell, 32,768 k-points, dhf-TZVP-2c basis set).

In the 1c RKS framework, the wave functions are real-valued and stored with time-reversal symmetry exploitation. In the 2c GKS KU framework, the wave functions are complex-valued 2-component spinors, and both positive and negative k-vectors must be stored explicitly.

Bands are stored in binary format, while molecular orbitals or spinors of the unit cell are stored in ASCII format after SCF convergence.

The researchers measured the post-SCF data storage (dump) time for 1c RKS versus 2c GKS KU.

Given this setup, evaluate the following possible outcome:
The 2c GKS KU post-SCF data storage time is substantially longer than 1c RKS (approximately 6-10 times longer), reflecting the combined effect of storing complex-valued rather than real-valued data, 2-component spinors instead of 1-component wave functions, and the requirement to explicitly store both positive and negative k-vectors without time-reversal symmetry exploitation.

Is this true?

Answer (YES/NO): NO